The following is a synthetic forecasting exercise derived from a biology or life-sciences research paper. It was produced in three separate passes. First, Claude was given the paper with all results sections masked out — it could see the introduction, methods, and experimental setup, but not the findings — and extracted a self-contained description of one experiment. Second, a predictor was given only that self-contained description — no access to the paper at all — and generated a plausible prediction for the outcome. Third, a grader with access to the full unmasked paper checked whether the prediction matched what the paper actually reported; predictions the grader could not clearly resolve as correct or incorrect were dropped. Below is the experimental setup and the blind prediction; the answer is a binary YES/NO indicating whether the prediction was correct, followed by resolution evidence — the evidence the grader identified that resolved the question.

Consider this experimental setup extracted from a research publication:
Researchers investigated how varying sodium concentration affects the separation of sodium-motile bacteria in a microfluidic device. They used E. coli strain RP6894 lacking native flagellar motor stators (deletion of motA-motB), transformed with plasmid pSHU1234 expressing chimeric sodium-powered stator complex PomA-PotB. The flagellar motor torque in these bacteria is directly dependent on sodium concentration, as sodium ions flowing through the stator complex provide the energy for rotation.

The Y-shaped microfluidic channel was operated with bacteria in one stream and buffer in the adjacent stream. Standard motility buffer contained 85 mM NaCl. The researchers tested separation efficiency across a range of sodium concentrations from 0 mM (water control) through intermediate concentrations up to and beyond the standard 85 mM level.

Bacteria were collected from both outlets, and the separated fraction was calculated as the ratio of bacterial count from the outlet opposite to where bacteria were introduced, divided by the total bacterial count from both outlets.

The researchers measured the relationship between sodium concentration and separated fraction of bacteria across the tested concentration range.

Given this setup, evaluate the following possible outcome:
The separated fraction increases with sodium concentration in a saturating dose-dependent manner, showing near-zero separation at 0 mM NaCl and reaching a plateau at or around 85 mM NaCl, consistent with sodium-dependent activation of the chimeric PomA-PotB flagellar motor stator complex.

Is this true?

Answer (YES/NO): NO